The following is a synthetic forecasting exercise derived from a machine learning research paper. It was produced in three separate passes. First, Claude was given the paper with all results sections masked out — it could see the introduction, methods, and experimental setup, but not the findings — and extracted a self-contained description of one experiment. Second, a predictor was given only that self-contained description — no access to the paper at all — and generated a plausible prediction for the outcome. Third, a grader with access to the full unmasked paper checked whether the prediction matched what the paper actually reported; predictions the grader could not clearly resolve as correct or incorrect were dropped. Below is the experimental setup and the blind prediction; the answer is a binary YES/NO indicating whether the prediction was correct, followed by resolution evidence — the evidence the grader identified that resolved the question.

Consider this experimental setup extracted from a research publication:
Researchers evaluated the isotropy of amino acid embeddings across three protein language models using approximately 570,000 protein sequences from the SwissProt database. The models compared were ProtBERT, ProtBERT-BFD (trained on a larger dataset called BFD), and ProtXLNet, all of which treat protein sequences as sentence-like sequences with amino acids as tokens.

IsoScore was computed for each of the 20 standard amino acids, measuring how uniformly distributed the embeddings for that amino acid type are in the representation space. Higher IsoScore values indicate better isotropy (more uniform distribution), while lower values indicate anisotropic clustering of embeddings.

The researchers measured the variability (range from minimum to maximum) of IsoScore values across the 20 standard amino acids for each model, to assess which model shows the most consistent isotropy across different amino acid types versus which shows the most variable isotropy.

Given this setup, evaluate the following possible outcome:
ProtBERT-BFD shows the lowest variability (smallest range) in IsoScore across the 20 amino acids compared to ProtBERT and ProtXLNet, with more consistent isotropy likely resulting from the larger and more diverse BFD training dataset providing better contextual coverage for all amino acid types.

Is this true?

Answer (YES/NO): NO